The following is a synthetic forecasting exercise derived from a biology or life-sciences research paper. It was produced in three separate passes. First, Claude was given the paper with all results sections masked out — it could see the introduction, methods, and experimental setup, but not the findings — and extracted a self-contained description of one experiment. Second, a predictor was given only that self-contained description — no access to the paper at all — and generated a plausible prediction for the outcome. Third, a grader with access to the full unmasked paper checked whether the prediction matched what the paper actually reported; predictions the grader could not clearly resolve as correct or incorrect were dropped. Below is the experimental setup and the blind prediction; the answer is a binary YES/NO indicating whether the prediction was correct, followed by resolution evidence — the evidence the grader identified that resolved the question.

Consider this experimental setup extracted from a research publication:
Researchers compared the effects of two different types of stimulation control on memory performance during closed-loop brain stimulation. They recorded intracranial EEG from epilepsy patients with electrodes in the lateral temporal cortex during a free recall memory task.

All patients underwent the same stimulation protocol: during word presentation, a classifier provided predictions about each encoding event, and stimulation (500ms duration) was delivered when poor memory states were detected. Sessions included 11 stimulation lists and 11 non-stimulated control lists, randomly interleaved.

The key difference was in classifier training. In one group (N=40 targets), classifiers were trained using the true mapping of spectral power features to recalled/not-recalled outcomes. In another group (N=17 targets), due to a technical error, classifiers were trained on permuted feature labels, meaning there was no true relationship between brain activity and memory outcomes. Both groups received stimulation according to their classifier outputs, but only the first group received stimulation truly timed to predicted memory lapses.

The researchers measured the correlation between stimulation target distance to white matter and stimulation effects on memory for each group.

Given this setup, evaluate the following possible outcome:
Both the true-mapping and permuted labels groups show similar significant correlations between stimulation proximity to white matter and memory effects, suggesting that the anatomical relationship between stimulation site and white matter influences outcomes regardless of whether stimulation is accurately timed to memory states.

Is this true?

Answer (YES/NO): NO